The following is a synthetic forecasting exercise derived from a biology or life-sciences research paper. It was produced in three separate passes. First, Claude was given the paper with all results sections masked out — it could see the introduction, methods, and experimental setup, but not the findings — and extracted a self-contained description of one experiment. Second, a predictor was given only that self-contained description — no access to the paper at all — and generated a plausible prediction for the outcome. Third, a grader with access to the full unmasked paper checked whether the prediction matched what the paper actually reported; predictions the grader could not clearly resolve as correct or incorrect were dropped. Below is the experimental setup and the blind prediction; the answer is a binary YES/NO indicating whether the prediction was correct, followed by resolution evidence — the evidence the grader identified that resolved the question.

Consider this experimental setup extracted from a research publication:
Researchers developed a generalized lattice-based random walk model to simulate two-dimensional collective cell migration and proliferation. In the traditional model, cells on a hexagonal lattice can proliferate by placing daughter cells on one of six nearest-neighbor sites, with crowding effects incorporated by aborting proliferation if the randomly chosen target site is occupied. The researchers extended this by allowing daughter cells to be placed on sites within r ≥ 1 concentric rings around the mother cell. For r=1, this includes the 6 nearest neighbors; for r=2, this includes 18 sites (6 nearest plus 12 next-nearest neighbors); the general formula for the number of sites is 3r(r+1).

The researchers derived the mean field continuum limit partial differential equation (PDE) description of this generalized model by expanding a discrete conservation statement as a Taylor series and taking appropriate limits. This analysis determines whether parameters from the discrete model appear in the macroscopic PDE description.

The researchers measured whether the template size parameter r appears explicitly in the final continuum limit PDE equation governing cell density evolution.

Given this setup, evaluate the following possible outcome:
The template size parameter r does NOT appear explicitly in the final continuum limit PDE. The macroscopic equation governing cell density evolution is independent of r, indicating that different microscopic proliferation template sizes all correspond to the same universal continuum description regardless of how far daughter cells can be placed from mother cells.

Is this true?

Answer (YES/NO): YES